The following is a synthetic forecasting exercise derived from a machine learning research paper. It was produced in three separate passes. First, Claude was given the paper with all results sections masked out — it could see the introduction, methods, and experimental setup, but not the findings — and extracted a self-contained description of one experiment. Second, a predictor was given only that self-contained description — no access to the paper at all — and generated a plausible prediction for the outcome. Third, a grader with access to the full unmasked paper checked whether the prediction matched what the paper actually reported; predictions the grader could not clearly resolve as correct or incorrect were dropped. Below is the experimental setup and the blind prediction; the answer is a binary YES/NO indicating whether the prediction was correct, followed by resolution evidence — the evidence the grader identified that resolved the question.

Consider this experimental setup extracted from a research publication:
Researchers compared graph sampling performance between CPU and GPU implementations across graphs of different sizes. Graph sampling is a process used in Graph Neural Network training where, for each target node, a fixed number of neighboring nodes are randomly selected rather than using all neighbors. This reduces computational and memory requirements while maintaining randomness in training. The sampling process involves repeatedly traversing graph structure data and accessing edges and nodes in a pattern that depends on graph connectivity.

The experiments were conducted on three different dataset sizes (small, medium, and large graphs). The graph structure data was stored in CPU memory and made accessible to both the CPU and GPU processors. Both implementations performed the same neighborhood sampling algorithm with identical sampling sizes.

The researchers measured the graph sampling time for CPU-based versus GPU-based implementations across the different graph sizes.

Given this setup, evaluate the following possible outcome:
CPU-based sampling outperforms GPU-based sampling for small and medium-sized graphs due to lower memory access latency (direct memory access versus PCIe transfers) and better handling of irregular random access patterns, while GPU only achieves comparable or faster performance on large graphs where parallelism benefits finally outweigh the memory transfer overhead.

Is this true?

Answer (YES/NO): NO